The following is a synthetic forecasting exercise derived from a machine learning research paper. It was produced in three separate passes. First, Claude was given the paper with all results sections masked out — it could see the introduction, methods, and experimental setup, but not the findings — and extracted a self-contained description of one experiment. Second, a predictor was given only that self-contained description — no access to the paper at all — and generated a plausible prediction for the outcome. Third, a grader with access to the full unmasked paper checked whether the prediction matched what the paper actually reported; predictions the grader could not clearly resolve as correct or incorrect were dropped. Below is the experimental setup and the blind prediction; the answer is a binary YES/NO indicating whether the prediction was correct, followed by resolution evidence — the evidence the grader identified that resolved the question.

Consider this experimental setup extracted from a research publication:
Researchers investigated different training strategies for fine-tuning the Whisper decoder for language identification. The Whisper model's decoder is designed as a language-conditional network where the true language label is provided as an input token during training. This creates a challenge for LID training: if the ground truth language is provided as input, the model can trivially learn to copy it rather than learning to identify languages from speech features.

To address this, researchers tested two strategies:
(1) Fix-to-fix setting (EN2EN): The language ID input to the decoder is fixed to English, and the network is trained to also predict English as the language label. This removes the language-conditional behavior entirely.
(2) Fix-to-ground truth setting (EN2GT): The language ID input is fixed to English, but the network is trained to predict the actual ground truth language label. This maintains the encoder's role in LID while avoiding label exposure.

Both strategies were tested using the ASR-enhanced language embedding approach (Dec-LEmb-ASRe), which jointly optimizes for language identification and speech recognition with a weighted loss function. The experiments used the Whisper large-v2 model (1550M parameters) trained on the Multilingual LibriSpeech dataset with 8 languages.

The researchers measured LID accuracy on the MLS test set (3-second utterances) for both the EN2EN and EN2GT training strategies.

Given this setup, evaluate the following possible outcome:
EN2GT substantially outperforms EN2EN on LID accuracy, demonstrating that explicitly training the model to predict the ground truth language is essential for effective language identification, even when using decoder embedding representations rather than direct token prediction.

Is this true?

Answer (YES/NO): NO